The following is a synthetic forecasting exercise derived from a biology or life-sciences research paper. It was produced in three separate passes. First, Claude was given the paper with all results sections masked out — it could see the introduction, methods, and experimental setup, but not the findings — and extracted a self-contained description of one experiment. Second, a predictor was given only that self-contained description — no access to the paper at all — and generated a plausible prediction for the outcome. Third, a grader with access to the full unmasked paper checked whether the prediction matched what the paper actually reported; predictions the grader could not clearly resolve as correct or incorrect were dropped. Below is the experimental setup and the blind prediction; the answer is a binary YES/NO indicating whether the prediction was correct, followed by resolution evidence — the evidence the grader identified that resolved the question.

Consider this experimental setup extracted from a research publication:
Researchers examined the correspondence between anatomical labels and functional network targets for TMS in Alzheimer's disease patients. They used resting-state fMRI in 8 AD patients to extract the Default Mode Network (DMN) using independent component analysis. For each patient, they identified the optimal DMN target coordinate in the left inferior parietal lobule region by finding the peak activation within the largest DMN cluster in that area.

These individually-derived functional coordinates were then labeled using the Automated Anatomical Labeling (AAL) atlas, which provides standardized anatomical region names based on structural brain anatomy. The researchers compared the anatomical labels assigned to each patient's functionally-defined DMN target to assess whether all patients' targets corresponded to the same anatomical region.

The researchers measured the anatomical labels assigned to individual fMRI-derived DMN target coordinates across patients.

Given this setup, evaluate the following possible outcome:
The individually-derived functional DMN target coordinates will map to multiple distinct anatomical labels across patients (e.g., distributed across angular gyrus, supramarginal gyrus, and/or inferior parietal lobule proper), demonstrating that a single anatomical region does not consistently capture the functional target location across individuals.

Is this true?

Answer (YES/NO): YES